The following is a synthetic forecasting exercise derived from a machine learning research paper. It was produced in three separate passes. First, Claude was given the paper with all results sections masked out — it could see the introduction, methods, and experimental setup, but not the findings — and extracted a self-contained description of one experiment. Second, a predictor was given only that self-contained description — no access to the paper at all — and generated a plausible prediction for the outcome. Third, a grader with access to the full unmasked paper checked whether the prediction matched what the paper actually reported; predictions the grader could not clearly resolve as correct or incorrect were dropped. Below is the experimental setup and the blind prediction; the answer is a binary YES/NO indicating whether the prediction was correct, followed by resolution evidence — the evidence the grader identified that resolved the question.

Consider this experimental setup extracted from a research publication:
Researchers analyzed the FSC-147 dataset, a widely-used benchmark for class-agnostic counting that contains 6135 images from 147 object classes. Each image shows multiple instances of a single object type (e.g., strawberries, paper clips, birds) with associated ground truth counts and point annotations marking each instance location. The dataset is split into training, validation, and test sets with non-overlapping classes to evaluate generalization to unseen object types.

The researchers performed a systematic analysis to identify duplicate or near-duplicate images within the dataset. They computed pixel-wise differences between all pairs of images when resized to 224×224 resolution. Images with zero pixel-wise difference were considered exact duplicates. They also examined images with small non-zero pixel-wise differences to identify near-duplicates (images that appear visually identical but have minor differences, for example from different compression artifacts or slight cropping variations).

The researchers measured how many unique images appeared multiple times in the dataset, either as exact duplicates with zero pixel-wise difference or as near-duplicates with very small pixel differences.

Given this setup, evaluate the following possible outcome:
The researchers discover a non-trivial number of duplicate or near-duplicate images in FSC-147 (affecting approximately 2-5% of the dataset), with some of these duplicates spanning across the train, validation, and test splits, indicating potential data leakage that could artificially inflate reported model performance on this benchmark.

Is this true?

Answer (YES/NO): YES